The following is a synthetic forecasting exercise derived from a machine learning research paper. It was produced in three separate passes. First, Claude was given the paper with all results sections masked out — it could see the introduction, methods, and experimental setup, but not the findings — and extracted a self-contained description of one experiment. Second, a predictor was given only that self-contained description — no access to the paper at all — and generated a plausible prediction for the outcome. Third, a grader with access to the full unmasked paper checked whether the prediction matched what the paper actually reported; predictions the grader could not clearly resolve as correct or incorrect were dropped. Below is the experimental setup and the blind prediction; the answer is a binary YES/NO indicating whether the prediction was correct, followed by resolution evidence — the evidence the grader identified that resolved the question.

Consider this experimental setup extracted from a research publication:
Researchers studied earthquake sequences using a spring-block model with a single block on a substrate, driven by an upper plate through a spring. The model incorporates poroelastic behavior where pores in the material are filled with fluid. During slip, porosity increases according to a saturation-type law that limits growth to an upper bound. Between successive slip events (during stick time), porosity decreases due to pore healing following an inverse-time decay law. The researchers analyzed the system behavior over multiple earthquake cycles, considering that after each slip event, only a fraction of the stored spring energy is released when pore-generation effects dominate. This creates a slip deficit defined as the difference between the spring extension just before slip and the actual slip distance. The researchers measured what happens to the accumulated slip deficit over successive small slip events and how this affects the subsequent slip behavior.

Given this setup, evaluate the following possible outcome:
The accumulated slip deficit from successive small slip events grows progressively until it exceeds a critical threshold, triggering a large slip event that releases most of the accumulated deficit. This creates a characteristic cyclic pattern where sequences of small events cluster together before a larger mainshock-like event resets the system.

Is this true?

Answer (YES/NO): YES